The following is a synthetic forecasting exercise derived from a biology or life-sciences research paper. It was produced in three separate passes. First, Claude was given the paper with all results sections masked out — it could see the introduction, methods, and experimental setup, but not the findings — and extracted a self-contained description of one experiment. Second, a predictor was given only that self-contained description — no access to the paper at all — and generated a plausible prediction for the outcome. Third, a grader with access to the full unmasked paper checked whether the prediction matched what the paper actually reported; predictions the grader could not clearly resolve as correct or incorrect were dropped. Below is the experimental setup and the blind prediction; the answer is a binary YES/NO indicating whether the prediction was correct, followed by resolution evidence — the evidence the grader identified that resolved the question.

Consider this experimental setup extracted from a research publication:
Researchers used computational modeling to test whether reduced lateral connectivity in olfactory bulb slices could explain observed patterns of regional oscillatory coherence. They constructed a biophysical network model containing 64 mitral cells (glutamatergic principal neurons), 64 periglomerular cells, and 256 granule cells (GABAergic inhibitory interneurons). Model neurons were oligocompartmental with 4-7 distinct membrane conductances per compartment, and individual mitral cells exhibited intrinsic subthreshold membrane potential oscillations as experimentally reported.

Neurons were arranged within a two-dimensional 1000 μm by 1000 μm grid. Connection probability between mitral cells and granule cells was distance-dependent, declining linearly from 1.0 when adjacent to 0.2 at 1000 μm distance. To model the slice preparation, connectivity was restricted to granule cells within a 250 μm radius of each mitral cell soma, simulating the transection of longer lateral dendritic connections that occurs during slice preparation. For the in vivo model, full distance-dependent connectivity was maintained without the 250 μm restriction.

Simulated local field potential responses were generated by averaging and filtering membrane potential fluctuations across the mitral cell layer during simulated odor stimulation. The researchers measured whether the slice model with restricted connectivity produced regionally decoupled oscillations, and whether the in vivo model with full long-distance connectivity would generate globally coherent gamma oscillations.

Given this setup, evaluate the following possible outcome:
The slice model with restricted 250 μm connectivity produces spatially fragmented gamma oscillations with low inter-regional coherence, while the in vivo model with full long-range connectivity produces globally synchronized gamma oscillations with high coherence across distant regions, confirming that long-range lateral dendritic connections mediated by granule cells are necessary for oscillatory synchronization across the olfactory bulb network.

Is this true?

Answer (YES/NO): YES